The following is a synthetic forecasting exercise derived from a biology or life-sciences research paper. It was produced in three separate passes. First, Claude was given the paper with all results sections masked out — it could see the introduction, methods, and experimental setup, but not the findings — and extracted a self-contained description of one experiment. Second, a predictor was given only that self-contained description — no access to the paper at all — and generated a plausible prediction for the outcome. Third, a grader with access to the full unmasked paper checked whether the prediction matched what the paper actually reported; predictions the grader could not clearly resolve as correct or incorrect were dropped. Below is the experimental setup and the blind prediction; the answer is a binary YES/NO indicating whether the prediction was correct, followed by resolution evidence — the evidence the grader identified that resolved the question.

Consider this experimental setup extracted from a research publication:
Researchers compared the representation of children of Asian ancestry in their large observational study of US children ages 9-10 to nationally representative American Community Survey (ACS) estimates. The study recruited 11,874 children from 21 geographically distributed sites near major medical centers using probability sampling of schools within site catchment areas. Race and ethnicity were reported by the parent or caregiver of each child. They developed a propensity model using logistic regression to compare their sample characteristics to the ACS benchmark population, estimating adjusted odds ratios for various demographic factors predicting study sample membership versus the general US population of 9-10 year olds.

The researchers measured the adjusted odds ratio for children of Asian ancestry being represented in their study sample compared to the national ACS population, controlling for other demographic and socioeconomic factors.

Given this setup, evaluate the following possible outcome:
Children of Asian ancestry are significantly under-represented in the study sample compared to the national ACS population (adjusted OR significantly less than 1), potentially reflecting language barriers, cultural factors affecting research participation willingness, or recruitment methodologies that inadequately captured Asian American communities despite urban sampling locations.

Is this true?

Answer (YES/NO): YES